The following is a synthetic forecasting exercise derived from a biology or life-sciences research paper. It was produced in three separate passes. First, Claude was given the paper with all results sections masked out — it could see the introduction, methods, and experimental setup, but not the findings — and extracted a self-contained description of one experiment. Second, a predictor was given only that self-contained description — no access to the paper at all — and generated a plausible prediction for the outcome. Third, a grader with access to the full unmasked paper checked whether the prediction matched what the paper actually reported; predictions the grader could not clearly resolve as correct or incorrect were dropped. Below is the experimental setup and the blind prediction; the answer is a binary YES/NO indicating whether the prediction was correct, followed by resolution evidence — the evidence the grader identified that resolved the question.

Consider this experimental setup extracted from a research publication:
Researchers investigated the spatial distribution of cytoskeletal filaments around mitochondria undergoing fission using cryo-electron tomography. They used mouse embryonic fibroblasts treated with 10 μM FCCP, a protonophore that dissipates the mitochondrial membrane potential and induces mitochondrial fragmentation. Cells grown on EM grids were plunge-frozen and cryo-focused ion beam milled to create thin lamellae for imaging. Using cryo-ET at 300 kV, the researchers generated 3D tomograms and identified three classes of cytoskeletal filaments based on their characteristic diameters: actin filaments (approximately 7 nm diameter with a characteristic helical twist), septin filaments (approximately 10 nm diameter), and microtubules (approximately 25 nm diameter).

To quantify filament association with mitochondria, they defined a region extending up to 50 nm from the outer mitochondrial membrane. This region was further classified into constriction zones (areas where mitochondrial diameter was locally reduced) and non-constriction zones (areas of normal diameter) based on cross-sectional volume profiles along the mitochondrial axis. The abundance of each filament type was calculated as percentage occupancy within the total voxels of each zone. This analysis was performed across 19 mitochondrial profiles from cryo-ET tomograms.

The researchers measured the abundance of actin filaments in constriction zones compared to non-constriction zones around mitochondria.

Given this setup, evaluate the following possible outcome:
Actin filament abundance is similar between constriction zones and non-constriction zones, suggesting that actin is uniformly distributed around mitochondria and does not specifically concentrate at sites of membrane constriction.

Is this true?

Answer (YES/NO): NO